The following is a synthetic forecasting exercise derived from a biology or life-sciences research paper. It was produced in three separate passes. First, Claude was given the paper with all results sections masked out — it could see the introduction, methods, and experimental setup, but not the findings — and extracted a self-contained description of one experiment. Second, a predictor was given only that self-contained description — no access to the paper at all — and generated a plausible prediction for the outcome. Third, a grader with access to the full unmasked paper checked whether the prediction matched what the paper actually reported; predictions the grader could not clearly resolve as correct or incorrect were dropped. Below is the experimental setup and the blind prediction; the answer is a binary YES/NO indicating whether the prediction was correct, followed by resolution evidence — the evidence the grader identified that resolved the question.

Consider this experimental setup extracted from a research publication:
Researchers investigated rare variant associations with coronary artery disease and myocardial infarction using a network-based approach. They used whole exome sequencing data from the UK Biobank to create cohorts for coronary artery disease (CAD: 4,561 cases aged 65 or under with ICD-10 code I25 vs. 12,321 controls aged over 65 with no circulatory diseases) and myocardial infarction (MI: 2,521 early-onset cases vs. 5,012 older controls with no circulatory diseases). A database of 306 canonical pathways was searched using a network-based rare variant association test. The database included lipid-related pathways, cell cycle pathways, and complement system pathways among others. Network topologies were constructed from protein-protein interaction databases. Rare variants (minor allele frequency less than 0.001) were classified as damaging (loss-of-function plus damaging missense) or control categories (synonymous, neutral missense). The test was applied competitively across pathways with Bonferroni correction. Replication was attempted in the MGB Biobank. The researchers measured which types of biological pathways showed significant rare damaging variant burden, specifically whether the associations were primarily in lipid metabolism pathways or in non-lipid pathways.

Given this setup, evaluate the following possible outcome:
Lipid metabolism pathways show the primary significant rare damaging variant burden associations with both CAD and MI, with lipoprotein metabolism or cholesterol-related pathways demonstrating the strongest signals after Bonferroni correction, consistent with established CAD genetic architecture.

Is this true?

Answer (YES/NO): NO